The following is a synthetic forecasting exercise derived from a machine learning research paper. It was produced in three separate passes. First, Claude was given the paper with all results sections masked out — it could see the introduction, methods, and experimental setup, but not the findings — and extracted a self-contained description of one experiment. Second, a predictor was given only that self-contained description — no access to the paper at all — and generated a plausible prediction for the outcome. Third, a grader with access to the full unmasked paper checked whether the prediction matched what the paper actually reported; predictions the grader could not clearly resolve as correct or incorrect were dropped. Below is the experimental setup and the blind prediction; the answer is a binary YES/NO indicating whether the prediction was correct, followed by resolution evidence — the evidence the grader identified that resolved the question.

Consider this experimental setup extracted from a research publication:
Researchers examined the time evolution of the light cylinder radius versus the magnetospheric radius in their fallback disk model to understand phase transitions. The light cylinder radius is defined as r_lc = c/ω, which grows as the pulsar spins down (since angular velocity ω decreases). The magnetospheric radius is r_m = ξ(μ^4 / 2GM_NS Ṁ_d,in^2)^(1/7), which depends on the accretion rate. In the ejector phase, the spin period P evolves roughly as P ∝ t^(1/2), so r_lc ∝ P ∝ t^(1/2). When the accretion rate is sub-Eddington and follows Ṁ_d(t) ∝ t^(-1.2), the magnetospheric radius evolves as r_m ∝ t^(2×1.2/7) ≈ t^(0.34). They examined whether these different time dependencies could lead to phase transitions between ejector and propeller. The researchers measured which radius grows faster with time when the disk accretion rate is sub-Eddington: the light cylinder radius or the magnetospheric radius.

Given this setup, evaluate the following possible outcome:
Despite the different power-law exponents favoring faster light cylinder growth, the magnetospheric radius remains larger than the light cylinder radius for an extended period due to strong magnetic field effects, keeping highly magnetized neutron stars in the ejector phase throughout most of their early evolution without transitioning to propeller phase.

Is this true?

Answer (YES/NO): NO